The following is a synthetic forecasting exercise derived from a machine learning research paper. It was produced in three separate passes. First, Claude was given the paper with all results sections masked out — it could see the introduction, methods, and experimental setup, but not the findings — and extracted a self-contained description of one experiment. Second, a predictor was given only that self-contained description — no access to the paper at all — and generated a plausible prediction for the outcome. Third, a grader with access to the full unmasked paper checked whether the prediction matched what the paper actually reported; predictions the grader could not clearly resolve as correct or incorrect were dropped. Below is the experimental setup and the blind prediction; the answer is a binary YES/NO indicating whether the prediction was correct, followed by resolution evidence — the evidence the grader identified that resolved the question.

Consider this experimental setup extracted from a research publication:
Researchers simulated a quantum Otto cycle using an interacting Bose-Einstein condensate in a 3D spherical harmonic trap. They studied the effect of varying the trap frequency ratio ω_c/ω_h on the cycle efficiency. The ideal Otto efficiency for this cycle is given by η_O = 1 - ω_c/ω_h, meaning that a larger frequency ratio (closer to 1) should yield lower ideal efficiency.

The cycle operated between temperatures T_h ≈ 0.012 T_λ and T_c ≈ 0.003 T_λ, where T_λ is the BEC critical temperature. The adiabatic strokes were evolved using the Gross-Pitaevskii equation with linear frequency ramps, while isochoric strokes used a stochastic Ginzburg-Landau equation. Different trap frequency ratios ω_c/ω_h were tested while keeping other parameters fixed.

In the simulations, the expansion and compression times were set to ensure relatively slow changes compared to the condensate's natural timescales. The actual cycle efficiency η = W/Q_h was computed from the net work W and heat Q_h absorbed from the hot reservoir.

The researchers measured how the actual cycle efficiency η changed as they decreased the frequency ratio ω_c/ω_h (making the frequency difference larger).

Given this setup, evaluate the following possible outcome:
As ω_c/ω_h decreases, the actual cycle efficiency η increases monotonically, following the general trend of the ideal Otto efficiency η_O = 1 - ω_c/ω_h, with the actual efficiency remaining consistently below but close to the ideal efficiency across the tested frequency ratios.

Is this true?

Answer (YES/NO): NO